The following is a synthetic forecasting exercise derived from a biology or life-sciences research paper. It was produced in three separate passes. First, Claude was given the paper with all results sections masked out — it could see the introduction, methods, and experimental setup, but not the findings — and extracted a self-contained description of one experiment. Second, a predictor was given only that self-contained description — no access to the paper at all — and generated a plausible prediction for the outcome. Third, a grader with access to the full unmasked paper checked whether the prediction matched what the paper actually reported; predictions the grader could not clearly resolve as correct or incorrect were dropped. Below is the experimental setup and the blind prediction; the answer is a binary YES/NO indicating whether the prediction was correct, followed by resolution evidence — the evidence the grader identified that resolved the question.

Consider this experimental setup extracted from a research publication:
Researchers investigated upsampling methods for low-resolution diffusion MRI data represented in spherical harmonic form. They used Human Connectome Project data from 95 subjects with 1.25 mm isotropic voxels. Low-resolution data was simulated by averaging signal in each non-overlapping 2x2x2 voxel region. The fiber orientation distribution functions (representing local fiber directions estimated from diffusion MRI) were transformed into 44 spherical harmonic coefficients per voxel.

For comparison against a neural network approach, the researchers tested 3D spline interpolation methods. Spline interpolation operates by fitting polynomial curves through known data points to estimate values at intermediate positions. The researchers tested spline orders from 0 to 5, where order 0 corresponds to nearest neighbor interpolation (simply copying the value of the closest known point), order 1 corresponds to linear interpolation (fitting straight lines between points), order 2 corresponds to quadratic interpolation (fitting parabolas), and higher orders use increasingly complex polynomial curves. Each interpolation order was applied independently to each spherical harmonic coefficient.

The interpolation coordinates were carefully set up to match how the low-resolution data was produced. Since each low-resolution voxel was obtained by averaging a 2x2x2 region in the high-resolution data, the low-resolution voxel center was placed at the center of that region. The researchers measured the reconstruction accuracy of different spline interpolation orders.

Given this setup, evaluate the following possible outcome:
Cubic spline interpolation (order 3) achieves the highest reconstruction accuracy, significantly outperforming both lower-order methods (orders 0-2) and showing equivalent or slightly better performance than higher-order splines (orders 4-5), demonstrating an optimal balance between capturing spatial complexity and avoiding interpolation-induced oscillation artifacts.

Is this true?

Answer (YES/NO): NO